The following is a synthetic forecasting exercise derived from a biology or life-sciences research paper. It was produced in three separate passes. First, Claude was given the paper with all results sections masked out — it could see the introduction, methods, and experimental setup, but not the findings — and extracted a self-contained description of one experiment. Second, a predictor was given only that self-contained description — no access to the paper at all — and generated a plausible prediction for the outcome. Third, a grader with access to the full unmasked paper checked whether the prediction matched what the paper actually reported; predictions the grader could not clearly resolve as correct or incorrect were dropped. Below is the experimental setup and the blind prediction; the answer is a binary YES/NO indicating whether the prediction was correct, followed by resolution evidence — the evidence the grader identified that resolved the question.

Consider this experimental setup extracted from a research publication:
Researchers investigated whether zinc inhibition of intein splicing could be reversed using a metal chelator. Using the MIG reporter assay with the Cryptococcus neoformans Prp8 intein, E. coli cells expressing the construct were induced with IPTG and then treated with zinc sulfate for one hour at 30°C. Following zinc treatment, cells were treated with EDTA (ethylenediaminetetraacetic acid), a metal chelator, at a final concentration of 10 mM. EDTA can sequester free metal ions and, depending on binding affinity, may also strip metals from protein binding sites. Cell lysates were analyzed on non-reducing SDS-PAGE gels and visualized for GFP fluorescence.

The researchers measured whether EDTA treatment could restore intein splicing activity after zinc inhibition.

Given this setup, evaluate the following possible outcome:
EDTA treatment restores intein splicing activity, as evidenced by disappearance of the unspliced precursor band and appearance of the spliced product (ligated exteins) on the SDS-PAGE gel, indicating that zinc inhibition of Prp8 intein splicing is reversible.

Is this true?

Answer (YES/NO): YES